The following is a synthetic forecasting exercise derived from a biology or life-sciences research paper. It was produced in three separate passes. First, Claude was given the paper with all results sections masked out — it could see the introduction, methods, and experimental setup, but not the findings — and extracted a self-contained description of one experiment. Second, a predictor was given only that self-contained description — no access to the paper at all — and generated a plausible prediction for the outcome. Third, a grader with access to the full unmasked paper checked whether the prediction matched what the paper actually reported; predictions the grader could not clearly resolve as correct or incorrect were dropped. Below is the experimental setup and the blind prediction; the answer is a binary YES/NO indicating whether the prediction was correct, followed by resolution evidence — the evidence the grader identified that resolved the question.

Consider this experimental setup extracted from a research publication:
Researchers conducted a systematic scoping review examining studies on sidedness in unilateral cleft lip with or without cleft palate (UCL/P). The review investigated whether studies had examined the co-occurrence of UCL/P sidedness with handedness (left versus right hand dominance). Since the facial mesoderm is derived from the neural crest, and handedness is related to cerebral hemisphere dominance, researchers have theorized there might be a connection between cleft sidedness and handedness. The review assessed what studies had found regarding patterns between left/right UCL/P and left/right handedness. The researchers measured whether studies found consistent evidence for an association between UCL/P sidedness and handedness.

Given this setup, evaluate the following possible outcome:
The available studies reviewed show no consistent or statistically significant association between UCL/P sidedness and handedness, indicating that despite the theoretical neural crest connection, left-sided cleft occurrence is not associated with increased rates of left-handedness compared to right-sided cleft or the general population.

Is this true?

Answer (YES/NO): NO